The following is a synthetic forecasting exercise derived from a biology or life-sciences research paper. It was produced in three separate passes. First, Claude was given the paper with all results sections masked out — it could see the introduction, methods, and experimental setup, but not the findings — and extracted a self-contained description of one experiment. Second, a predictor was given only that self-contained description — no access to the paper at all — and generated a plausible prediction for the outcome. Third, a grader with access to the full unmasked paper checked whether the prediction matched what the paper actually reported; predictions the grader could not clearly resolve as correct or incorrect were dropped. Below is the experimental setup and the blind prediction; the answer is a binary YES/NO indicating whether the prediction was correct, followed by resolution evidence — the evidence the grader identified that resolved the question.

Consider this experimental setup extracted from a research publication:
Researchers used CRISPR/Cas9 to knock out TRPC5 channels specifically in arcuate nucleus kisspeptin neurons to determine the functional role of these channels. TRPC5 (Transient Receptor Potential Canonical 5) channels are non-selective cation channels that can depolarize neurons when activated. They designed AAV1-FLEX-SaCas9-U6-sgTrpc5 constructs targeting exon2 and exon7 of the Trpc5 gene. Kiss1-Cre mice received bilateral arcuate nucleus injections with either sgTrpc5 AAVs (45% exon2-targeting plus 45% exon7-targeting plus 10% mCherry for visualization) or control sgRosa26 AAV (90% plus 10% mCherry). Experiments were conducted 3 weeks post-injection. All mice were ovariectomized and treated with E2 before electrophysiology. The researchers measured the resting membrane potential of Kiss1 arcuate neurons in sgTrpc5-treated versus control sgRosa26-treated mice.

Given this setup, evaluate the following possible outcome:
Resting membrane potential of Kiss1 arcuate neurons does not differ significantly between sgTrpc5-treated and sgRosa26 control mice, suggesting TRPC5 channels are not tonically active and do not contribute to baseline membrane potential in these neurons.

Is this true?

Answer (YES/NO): NO